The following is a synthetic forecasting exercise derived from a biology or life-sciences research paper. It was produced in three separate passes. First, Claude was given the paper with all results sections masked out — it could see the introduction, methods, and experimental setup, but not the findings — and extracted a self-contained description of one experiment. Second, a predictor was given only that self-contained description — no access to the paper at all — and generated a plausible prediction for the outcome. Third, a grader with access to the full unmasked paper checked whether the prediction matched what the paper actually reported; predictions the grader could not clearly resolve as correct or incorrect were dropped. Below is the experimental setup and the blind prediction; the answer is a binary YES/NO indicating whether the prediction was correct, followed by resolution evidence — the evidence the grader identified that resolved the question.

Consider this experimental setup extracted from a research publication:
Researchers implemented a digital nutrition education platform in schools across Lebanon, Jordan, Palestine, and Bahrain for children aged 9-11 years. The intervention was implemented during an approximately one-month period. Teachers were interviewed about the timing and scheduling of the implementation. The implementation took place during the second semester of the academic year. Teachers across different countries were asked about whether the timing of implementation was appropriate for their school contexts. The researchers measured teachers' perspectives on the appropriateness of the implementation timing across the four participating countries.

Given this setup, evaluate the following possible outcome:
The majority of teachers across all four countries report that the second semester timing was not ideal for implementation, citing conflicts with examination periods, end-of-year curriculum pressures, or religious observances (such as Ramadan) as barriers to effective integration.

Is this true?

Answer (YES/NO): YES